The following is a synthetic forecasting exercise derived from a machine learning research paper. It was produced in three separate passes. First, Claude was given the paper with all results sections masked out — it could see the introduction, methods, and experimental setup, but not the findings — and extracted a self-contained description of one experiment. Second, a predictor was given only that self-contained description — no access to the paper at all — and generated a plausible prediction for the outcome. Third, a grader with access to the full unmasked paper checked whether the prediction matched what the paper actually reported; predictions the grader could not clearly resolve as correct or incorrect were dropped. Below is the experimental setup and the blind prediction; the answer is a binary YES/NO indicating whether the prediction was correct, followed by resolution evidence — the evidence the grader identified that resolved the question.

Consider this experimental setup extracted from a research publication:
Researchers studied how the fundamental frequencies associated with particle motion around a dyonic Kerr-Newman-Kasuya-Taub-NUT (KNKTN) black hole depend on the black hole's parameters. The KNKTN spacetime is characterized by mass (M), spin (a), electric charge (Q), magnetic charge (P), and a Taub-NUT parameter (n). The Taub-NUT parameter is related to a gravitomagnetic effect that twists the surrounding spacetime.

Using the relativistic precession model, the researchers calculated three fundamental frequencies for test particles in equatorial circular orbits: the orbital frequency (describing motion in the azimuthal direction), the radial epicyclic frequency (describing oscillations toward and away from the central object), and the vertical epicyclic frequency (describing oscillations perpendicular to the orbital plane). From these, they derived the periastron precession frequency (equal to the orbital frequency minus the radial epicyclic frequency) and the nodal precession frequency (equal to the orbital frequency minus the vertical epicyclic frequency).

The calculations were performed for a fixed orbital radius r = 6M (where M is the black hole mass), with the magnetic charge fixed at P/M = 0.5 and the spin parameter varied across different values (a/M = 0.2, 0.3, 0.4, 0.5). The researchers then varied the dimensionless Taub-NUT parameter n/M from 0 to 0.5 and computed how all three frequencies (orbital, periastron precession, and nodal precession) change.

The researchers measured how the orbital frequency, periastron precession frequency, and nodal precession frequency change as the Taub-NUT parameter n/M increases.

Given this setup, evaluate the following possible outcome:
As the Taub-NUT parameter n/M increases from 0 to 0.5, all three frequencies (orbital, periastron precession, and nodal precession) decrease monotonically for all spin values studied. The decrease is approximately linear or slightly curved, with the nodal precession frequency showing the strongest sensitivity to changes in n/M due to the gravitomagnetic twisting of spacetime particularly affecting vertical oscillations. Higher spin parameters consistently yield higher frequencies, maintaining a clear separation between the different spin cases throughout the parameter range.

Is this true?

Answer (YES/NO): NO